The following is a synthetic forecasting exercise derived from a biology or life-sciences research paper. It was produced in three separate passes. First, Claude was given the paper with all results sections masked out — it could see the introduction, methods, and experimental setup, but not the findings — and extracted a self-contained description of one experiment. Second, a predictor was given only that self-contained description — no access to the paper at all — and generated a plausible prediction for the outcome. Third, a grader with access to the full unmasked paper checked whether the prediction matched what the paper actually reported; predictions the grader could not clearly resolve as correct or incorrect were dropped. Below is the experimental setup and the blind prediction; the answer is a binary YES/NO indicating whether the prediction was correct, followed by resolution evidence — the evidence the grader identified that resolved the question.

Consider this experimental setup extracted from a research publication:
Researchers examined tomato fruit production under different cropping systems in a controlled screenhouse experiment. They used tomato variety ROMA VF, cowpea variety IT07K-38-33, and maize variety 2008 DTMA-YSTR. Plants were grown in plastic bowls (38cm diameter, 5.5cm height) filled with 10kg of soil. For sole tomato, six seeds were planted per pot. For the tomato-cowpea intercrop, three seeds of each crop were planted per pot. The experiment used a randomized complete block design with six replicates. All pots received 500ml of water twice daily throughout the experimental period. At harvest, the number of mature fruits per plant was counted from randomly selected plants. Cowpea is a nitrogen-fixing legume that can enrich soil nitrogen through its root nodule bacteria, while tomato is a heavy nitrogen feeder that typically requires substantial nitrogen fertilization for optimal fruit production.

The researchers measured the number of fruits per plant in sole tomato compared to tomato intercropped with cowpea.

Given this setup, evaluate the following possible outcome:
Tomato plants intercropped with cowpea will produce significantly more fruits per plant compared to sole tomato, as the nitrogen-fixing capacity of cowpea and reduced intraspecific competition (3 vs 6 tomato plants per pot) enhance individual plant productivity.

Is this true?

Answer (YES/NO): NO